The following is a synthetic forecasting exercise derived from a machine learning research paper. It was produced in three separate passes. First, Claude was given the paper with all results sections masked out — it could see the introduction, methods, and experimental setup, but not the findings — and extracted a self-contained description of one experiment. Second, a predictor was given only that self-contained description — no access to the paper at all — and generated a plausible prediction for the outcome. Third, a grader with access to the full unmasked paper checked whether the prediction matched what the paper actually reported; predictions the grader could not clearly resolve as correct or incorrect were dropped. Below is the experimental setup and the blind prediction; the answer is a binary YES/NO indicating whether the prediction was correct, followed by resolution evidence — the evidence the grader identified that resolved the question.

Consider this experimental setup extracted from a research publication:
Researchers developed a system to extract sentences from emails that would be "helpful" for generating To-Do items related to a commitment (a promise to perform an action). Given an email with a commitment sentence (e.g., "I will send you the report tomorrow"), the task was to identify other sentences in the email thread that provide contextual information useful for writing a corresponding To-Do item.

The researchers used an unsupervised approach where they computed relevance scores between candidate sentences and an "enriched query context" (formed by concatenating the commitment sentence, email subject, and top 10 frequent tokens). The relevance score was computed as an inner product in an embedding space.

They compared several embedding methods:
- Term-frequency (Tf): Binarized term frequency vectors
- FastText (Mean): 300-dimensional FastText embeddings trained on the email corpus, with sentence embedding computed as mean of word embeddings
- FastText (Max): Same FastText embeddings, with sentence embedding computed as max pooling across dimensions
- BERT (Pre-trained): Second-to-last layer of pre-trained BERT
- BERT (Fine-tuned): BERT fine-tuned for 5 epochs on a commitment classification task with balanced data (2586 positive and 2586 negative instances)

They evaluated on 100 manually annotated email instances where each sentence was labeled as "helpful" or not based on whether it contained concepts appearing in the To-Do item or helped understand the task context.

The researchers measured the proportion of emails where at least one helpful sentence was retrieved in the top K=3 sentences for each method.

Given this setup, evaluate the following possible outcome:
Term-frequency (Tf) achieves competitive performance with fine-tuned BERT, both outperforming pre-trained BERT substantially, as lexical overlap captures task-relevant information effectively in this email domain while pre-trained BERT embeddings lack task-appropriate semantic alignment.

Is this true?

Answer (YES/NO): NO